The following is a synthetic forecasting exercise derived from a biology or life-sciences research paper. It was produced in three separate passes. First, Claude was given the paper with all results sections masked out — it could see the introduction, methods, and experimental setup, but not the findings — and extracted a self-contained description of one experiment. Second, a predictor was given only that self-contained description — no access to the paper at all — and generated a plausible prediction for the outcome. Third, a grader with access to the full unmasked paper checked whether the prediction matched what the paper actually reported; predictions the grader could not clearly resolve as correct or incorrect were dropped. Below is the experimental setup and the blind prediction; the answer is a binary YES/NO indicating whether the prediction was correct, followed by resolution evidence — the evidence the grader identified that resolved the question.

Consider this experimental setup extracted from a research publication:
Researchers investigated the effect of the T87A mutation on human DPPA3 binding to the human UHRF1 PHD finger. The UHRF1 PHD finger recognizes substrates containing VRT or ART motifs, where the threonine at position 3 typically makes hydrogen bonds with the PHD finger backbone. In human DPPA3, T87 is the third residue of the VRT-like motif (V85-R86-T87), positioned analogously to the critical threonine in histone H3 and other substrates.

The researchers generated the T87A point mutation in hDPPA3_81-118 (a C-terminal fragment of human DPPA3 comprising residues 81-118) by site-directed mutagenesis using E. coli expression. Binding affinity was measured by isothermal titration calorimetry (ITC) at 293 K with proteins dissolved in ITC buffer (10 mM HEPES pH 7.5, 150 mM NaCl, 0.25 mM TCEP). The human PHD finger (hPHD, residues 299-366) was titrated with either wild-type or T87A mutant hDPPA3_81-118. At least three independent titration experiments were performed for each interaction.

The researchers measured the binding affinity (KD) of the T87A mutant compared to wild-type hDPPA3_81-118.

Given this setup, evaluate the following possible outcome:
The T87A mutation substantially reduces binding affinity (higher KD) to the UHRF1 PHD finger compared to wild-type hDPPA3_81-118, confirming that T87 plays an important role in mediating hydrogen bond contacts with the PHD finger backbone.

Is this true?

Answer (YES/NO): YES